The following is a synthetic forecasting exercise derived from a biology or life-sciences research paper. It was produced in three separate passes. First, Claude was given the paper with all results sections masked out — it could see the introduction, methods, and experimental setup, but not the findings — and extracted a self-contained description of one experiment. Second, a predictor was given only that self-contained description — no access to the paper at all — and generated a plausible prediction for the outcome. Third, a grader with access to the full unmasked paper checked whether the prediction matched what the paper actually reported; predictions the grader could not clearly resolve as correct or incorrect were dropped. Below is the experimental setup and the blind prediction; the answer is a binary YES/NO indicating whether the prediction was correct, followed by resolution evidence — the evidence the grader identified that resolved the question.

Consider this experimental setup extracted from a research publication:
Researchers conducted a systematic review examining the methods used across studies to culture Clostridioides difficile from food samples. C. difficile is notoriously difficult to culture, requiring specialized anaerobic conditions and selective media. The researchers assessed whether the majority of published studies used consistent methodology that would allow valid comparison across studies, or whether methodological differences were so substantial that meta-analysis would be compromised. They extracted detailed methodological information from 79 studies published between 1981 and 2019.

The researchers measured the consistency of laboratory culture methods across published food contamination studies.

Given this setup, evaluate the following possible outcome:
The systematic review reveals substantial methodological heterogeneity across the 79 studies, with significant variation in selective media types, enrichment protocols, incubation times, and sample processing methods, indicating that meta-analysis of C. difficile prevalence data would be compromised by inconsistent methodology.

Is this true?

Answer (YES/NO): NO